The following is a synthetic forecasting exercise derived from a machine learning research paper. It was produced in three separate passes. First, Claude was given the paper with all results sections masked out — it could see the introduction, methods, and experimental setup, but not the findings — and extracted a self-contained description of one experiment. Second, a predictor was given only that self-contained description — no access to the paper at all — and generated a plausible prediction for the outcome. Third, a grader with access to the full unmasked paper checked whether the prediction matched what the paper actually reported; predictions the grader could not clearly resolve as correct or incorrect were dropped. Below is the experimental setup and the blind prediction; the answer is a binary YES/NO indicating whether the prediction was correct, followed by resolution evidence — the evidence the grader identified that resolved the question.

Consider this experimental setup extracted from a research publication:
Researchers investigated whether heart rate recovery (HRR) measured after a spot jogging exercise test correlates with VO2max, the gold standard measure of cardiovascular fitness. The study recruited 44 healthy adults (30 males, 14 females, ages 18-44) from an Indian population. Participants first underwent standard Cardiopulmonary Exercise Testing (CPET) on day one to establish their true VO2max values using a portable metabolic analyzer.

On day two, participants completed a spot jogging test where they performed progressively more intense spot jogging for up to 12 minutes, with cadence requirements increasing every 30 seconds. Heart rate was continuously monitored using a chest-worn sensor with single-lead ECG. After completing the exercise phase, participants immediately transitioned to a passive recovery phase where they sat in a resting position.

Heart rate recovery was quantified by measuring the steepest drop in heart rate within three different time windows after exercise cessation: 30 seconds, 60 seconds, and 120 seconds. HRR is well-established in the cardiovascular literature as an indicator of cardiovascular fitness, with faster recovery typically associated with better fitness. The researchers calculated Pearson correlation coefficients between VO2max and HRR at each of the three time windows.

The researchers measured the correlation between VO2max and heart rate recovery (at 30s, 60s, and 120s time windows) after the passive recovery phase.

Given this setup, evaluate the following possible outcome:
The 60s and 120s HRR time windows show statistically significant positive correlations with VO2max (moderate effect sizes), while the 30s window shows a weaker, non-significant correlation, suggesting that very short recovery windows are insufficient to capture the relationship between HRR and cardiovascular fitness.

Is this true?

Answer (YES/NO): NO